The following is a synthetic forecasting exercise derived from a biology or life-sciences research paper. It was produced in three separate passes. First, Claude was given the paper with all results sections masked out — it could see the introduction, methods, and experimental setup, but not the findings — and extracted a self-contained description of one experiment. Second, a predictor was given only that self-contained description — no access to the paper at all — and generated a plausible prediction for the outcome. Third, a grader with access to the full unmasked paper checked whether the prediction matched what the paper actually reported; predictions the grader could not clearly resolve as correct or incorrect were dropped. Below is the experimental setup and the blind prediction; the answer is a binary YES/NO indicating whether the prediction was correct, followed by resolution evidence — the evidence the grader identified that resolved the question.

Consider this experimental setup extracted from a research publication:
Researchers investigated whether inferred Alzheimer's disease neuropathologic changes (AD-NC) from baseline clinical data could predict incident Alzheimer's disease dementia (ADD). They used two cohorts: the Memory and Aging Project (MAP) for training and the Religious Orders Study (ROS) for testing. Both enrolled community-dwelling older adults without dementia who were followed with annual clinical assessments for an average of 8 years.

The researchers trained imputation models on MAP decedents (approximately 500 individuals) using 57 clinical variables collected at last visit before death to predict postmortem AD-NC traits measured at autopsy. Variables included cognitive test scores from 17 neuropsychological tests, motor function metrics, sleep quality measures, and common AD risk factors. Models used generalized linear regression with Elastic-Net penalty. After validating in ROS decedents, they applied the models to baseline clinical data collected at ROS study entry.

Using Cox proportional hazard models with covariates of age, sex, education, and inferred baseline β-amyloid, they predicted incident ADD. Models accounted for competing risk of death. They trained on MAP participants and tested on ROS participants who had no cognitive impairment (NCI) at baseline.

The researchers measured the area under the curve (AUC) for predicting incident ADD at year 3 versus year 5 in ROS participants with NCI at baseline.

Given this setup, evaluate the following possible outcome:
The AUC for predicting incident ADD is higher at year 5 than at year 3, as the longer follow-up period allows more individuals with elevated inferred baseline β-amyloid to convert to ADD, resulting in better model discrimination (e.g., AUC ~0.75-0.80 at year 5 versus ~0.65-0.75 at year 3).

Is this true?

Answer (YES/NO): NO